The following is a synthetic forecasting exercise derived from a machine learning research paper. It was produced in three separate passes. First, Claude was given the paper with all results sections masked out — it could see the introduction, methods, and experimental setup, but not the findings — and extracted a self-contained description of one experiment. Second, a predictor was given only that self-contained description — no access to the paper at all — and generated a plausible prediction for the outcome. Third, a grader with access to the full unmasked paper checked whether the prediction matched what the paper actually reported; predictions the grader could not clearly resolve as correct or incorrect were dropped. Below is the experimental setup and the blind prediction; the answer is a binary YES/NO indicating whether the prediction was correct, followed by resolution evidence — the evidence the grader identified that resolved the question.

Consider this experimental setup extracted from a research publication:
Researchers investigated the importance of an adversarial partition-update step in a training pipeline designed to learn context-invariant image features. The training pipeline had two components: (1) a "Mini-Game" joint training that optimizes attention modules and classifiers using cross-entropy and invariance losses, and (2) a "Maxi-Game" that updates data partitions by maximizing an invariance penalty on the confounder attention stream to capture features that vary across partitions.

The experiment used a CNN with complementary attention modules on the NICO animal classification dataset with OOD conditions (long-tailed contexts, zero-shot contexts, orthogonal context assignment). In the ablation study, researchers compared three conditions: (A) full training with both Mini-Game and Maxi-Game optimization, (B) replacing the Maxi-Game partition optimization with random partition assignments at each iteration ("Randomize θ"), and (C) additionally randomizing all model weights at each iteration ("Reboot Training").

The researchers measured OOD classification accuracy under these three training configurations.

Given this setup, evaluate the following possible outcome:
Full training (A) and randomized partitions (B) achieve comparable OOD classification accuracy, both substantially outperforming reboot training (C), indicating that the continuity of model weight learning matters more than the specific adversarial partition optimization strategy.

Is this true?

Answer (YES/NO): NO